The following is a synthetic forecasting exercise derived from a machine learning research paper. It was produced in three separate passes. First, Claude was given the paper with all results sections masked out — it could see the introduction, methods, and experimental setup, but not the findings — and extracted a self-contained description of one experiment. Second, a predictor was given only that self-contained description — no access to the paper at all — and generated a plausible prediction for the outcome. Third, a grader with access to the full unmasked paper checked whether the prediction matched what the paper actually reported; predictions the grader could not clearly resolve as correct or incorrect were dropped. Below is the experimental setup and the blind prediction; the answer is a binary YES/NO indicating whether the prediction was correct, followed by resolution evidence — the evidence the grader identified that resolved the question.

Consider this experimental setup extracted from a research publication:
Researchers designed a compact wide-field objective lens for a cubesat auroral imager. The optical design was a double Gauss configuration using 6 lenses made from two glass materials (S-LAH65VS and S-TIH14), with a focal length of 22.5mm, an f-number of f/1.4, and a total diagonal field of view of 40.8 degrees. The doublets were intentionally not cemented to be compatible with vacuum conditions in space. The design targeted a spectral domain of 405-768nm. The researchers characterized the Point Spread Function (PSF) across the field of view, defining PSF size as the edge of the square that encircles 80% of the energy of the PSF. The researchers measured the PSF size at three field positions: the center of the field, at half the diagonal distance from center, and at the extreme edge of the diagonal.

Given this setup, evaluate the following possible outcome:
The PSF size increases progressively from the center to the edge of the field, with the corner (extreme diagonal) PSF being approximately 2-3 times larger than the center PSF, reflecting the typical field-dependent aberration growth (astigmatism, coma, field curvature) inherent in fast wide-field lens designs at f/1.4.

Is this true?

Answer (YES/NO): NO